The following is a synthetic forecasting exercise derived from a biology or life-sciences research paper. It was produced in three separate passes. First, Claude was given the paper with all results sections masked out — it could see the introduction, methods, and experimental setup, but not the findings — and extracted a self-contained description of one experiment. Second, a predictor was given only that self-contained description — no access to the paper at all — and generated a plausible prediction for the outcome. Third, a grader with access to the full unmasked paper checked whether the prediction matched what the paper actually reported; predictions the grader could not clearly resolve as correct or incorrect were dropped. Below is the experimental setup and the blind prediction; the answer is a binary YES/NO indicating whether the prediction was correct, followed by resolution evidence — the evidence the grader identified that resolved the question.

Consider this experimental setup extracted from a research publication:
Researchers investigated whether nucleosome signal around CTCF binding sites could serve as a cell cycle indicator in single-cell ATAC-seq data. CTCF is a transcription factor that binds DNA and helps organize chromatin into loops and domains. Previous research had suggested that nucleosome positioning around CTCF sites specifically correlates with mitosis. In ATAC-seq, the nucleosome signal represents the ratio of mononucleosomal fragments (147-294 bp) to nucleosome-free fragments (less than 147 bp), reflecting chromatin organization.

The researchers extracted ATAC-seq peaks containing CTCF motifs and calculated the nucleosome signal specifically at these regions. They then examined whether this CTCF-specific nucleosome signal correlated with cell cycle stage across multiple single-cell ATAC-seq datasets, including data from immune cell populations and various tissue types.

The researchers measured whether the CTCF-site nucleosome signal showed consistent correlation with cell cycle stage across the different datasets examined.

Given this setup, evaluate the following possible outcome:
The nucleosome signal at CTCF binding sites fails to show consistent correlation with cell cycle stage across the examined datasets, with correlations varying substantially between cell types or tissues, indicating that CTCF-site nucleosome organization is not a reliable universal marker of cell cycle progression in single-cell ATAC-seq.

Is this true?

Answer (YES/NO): YES